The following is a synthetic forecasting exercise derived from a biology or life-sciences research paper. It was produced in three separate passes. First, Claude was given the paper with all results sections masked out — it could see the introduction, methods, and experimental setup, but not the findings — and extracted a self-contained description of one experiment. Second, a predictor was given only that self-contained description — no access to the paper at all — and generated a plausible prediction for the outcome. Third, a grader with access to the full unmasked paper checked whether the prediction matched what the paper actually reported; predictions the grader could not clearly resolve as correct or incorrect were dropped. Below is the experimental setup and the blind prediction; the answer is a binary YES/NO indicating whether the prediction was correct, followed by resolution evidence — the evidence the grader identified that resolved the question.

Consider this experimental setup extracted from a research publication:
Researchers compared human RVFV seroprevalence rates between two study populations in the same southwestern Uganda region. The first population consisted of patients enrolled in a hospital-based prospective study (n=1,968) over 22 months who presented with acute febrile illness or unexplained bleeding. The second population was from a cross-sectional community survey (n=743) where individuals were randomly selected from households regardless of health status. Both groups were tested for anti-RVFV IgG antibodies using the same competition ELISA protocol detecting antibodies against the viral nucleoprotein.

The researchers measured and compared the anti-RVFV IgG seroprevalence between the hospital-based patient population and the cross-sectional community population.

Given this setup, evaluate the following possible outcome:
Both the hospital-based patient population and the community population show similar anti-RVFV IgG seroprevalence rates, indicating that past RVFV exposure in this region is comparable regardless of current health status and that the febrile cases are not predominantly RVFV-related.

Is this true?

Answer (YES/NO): NO